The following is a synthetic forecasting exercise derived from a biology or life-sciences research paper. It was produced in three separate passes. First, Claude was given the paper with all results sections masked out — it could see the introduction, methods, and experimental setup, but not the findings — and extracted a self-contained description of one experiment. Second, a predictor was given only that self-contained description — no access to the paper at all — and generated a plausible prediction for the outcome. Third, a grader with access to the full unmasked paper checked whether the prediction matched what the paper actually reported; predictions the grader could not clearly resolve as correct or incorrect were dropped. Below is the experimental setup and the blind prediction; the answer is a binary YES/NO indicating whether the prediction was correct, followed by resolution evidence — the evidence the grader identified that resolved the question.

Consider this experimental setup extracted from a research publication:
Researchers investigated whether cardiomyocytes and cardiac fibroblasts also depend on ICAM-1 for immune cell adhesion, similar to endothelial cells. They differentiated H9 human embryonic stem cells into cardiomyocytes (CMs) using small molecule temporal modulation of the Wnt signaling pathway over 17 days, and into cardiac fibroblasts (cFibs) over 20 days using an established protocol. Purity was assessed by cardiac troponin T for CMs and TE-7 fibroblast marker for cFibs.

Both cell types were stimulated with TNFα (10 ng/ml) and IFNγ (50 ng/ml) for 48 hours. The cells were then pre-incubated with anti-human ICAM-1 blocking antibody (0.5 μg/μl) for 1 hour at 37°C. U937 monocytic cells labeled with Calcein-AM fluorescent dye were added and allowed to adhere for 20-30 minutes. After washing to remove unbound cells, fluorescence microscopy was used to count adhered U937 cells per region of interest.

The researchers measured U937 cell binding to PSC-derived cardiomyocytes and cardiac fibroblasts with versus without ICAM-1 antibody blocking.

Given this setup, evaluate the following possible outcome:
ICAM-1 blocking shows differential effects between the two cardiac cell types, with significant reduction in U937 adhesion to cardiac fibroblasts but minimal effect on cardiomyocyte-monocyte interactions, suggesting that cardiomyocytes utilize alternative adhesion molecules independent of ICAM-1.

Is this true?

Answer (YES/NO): NO